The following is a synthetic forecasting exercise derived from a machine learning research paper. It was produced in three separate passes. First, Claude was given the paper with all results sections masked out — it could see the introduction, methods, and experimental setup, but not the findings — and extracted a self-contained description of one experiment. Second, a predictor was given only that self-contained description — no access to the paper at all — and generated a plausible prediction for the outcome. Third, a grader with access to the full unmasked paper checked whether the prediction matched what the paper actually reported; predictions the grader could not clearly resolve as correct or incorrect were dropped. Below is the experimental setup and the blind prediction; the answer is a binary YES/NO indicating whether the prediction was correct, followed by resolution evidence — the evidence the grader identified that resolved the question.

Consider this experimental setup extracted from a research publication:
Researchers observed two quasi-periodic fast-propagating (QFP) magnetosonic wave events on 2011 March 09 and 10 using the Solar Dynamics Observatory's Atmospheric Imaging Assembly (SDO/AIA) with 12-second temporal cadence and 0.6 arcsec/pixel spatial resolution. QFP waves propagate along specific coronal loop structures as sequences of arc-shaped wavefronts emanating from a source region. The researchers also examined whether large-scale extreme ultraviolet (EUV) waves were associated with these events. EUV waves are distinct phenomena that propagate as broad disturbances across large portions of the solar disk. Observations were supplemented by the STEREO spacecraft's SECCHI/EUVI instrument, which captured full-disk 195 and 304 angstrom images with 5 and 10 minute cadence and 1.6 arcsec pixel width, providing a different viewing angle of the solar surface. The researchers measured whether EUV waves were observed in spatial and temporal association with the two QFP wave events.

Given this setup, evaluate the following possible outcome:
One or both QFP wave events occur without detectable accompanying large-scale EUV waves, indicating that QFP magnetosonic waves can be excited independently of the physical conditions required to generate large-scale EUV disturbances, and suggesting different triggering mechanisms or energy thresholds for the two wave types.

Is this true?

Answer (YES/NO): NO